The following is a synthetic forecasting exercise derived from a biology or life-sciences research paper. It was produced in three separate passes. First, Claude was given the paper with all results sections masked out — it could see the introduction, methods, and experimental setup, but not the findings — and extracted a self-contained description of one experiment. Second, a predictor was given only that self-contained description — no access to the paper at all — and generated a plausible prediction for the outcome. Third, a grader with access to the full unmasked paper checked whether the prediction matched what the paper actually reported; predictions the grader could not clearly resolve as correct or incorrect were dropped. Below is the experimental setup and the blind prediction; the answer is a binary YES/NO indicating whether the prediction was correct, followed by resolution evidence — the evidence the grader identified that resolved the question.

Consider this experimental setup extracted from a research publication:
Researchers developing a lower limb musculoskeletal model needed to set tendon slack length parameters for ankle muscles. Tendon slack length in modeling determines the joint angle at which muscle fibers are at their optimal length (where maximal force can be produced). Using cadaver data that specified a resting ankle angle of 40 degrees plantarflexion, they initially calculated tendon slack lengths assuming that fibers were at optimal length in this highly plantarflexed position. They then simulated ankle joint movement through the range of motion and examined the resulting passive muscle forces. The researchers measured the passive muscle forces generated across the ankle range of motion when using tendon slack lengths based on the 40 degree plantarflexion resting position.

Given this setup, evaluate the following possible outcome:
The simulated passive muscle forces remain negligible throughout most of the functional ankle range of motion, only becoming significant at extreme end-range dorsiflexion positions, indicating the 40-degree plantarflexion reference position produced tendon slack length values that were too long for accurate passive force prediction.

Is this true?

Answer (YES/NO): NO